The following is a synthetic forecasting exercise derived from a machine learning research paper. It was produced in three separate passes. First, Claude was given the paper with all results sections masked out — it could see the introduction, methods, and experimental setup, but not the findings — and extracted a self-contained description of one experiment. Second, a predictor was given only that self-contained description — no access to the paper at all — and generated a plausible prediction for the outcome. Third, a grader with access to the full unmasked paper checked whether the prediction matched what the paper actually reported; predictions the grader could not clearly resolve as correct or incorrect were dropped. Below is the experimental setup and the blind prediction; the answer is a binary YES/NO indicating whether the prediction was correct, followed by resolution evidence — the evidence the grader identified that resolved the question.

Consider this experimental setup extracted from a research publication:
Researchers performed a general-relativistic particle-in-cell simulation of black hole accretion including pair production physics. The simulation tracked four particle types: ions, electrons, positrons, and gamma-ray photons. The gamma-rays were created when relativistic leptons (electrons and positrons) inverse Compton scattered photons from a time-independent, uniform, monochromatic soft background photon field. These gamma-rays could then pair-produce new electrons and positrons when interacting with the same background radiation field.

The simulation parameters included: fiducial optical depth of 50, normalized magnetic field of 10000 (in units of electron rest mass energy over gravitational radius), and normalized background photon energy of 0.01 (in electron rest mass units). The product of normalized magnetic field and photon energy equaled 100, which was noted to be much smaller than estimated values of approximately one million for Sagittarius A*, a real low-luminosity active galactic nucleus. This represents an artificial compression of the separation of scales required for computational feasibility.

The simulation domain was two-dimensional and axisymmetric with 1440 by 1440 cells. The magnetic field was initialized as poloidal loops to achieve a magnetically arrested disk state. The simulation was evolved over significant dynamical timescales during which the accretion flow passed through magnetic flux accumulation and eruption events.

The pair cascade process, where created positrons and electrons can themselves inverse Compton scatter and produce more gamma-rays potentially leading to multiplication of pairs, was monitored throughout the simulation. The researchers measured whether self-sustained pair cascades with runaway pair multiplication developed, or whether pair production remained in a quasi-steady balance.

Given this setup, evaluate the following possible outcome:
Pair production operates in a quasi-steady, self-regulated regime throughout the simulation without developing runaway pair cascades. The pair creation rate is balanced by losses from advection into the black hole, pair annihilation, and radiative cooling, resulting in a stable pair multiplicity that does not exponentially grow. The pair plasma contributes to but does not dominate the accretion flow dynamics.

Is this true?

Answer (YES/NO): NO